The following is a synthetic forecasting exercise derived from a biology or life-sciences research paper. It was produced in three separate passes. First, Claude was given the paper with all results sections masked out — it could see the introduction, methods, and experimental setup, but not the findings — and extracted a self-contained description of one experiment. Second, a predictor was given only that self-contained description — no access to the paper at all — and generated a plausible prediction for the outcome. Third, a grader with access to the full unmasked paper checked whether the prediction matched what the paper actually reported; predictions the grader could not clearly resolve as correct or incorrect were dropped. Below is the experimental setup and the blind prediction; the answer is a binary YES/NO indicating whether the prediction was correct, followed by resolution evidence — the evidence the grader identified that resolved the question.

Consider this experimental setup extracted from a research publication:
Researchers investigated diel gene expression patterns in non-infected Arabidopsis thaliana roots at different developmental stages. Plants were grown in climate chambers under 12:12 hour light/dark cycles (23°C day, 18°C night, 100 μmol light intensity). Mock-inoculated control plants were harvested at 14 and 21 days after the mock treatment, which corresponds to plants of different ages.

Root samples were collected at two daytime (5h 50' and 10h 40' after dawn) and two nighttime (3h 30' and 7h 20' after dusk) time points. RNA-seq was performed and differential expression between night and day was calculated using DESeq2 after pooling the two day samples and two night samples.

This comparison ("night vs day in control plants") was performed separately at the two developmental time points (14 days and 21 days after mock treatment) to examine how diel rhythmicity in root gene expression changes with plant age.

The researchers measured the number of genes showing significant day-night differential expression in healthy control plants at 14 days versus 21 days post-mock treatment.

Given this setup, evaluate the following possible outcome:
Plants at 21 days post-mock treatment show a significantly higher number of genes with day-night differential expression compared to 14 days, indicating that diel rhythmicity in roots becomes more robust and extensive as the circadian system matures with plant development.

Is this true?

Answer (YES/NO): NO